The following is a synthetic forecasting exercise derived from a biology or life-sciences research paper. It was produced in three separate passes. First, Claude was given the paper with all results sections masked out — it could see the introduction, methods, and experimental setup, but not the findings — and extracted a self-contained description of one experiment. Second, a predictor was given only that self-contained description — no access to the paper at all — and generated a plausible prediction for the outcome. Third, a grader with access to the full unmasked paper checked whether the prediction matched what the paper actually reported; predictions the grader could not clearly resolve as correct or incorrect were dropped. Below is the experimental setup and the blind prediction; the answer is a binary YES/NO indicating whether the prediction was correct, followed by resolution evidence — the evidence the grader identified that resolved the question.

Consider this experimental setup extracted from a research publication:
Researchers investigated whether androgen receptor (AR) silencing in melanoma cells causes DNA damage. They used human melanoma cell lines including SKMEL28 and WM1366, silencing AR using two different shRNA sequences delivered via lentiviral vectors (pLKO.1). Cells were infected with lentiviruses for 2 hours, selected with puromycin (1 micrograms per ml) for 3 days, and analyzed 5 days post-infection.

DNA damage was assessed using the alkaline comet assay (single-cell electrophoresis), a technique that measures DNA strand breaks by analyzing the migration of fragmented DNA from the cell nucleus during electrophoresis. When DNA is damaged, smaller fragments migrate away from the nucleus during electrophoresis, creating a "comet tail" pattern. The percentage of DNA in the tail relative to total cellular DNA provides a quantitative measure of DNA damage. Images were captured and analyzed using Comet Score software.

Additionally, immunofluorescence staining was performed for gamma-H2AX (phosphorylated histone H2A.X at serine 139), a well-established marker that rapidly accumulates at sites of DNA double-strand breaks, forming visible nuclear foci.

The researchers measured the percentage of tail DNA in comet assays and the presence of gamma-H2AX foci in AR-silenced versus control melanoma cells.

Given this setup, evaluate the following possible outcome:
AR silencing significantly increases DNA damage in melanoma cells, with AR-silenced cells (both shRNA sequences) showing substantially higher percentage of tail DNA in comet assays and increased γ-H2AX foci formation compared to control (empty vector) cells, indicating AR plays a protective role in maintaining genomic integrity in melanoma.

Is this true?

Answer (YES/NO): YES